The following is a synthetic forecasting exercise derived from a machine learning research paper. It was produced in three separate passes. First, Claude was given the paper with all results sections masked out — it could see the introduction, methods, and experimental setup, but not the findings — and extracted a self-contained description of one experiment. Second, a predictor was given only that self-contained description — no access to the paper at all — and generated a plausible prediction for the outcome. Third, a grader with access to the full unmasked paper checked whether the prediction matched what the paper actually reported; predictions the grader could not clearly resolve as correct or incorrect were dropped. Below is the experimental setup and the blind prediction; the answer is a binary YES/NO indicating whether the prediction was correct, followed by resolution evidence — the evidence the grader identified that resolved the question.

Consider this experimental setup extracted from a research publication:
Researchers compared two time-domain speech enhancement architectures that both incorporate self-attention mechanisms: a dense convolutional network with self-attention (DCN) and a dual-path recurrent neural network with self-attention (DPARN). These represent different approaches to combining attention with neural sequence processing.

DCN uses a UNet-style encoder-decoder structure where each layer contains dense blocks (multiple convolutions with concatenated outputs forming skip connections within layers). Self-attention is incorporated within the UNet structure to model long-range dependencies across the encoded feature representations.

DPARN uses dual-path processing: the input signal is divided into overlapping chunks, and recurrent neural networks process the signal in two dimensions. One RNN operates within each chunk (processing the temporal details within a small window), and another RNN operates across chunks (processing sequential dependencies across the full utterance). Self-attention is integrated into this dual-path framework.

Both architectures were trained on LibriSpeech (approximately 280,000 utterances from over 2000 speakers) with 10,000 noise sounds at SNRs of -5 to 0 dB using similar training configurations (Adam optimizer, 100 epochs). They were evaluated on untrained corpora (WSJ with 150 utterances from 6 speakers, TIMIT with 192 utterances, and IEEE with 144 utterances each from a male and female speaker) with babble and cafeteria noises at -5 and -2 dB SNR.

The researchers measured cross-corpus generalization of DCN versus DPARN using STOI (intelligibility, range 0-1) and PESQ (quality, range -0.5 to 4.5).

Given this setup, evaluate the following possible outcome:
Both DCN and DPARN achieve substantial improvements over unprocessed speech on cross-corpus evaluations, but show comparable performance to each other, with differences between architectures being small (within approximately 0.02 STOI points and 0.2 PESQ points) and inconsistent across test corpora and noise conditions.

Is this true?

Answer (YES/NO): NO